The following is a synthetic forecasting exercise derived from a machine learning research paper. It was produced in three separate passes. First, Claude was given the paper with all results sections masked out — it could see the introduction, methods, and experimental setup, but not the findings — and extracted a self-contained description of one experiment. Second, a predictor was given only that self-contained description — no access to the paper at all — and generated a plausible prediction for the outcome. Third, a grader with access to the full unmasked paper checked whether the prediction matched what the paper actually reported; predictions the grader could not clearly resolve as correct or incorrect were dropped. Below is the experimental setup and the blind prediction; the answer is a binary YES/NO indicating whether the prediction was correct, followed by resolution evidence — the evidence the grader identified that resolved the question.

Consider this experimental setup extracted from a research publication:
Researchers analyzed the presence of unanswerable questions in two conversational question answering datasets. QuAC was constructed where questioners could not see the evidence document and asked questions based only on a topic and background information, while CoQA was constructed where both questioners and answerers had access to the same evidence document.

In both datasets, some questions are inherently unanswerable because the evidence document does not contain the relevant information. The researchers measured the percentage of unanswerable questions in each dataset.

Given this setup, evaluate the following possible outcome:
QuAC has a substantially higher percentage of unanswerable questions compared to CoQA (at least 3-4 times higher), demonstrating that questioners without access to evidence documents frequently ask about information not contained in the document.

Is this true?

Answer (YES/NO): YES